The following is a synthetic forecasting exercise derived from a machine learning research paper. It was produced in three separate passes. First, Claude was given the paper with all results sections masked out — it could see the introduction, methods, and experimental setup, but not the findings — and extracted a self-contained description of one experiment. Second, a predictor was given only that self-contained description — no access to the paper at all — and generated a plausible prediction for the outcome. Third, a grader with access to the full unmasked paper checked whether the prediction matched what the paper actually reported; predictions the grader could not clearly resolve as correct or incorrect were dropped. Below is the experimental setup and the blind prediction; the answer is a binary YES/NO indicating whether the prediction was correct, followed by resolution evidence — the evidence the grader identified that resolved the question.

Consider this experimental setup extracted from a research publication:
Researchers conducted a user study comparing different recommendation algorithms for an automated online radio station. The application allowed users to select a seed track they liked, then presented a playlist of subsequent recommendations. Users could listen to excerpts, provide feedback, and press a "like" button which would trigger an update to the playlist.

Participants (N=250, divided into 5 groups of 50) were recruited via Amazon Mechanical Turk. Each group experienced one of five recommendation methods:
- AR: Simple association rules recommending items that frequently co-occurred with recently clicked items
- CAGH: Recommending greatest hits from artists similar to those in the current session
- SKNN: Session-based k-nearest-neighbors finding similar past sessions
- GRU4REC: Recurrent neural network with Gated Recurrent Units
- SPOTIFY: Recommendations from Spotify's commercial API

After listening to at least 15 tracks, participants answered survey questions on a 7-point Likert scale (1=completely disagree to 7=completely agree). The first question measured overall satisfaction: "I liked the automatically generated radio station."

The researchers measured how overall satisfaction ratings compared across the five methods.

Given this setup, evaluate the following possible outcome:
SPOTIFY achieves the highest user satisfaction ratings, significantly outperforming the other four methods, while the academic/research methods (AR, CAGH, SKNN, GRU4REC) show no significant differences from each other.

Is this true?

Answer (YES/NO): NO